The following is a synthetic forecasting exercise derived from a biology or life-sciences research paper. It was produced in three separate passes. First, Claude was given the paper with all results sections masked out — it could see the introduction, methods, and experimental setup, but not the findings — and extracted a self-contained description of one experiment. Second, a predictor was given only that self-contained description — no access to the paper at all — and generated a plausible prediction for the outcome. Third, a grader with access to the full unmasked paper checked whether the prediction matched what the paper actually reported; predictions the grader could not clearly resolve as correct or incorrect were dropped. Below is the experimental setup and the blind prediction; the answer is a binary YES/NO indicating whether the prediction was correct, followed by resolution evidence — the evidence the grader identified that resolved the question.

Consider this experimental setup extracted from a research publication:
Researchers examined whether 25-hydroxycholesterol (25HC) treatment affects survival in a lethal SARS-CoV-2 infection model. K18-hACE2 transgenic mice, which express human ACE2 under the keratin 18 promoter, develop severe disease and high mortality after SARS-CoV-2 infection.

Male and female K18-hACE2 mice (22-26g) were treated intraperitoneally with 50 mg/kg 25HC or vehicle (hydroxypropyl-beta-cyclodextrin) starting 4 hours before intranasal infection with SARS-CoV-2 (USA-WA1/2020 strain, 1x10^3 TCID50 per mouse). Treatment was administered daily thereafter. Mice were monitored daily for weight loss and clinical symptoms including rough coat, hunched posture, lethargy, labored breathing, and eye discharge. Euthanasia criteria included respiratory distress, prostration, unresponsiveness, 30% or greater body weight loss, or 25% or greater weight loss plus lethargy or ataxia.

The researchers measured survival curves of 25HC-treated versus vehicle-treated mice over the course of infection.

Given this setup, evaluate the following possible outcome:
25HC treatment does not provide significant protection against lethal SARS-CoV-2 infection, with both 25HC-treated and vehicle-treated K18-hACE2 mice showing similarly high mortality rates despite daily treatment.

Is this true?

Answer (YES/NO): YES